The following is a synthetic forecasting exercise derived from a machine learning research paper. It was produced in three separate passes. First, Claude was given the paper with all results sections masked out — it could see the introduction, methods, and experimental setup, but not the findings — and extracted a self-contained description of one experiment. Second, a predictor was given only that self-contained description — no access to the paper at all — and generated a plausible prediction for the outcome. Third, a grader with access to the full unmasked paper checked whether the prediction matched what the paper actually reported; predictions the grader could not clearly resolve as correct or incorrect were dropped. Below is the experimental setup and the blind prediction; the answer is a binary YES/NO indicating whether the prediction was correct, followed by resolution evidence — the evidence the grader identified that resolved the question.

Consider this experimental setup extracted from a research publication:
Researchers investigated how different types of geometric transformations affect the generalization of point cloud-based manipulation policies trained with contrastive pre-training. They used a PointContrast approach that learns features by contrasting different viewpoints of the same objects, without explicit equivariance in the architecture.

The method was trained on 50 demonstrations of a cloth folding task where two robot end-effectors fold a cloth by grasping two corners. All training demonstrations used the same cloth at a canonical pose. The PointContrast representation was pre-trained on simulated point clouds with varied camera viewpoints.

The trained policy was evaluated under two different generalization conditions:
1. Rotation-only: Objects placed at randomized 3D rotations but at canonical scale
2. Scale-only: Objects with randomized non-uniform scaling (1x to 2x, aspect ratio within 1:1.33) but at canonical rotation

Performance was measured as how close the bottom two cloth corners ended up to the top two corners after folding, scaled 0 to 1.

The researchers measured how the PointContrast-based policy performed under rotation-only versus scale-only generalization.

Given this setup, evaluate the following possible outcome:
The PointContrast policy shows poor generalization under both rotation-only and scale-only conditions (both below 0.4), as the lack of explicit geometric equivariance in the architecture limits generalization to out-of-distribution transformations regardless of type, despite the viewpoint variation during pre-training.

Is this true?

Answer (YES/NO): NO